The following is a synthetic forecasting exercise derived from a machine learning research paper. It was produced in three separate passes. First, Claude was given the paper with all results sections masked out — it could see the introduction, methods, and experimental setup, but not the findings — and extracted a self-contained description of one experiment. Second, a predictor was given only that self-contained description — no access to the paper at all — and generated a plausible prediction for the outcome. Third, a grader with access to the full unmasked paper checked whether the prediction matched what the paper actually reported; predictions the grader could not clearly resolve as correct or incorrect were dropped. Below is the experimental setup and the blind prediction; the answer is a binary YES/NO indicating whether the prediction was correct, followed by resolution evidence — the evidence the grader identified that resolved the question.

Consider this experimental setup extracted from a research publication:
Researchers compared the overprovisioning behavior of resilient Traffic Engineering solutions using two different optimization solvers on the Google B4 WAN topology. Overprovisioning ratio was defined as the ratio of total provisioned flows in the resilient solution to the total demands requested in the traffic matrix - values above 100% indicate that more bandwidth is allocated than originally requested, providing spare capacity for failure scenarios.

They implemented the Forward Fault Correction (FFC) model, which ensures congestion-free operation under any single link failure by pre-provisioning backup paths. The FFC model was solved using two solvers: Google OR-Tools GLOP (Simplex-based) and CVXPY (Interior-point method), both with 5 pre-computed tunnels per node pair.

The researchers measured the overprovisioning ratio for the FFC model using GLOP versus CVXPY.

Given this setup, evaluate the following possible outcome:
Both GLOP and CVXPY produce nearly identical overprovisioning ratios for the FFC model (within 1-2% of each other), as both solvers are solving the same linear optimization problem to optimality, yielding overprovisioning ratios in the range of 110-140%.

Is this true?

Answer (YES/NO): NO